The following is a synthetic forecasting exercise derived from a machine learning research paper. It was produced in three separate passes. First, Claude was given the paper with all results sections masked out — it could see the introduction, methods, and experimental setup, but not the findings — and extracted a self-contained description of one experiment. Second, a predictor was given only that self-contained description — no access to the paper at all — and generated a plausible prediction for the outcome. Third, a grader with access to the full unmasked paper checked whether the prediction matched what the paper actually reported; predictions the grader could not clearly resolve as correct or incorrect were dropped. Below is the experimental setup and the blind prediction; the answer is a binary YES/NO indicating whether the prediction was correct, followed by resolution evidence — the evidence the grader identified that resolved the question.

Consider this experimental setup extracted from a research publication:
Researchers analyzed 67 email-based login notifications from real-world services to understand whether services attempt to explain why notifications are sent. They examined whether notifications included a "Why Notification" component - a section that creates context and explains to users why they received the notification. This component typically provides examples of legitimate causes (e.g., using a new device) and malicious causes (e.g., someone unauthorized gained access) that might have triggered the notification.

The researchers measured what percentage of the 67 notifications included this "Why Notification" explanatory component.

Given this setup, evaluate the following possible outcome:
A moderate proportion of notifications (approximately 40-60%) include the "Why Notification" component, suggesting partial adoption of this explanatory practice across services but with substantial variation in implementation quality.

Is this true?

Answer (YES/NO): NO